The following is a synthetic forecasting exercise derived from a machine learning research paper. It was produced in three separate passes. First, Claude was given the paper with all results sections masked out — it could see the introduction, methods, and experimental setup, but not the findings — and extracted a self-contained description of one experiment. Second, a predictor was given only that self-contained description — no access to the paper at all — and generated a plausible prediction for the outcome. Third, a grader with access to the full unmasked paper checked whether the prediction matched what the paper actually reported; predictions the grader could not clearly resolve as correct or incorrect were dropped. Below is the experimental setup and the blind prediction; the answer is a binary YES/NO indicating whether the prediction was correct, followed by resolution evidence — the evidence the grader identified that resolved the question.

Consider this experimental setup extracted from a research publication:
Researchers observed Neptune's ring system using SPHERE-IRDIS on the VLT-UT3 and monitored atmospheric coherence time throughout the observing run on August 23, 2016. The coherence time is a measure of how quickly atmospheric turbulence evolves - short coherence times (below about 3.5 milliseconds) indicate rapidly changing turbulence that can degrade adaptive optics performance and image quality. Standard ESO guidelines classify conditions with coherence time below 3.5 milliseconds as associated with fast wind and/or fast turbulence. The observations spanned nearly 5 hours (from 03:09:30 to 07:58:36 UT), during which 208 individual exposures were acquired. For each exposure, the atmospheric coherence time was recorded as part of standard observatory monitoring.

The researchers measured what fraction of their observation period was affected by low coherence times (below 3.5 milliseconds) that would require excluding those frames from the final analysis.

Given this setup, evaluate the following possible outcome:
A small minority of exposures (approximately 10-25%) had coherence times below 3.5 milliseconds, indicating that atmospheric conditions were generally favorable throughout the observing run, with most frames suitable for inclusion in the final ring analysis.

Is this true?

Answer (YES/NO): NO